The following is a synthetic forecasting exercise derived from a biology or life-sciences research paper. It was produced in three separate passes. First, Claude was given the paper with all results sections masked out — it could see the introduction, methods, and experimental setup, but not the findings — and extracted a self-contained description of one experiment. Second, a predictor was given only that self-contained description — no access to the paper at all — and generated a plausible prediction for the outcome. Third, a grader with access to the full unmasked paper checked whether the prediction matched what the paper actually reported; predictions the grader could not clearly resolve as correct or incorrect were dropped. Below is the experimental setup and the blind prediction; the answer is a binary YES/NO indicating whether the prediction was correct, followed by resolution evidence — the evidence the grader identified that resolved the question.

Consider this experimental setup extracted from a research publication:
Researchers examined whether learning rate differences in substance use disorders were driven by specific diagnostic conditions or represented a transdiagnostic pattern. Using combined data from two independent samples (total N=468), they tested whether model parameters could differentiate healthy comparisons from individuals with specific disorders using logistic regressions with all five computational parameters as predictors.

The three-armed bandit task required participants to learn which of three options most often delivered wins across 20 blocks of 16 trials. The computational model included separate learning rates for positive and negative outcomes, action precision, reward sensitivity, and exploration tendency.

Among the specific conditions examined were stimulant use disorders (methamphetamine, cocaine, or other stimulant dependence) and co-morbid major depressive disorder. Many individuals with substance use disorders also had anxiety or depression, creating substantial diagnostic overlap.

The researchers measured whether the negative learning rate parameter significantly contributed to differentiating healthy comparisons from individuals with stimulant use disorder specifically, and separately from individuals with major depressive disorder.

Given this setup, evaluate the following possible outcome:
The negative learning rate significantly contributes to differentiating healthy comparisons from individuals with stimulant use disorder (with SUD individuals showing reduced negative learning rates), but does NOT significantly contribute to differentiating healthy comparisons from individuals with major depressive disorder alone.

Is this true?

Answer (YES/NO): NO